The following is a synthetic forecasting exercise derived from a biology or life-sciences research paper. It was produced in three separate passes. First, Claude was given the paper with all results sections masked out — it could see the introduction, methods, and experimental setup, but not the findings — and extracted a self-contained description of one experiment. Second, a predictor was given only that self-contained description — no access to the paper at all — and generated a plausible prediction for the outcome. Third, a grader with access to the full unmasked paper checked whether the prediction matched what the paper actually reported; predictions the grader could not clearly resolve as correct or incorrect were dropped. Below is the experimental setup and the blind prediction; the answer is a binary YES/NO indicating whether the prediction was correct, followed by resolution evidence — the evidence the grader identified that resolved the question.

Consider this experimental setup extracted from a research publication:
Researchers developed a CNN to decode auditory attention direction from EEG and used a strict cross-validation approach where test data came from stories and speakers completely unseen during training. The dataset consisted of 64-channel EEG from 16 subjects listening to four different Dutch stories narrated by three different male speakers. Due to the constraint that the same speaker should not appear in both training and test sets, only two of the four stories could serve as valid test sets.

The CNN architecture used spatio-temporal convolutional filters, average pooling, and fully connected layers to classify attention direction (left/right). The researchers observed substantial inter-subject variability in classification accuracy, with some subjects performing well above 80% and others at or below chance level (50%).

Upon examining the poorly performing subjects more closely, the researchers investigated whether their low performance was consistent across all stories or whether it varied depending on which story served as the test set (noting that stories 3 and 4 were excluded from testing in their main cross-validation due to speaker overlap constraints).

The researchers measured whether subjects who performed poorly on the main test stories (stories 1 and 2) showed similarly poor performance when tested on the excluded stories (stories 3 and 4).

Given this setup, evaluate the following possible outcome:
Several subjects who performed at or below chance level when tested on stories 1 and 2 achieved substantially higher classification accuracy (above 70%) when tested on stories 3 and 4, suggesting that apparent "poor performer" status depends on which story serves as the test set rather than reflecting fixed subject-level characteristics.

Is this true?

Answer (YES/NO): YES